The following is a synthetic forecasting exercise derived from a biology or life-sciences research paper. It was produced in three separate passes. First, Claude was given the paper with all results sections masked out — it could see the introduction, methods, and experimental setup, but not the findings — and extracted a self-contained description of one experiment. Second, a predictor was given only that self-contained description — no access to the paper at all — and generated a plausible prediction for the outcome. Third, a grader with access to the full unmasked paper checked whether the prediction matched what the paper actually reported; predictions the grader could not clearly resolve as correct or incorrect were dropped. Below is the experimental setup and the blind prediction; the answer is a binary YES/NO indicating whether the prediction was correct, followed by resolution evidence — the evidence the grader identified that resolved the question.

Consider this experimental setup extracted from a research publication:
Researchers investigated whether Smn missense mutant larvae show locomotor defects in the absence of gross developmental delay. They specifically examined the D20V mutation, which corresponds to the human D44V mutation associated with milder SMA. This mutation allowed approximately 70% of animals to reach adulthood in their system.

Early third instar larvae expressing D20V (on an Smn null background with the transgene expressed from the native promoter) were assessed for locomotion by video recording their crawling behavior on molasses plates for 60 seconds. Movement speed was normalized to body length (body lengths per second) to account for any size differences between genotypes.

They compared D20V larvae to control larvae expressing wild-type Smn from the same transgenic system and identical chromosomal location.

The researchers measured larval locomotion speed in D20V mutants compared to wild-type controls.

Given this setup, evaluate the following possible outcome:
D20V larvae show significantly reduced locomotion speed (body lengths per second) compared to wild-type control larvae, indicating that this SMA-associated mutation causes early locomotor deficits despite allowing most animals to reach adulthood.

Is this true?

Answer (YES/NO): NO